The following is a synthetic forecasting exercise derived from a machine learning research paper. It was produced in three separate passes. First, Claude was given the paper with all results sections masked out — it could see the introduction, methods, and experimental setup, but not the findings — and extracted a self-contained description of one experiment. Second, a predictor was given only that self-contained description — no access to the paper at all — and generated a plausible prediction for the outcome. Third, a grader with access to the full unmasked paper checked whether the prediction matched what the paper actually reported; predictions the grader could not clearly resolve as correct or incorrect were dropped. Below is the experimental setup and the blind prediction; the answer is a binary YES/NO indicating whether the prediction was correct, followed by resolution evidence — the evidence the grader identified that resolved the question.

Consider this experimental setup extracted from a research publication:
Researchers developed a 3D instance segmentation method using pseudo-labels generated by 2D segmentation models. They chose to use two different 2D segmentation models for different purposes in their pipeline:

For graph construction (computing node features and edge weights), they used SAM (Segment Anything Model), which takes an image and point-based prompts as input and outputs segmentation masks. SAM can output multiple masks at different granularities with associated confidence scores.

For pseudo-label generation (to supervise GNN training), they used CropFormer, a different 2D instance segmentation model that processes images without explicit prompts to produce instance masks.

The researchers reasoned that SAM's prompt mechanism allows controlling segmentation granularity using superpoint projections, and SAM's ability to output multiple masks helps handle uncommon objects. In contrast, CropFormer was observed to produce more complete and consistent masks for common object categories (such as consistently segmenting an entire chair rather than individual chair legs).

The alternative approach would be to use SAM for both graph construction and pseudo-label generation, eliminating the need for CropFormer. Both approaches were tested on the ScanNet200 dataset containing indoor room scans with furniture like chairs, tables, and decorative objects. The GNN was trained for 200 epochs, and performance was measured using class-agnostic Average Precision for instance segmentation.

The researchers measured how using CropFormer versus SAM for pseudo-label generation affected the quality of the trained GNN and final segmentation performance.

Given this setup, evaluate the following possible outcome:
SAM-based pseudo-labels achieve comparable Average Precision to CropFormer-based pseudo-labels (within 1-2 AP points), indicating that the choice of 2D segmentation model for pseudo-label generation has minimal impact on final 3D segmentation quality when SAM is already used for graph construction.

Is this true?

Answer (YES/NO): NO